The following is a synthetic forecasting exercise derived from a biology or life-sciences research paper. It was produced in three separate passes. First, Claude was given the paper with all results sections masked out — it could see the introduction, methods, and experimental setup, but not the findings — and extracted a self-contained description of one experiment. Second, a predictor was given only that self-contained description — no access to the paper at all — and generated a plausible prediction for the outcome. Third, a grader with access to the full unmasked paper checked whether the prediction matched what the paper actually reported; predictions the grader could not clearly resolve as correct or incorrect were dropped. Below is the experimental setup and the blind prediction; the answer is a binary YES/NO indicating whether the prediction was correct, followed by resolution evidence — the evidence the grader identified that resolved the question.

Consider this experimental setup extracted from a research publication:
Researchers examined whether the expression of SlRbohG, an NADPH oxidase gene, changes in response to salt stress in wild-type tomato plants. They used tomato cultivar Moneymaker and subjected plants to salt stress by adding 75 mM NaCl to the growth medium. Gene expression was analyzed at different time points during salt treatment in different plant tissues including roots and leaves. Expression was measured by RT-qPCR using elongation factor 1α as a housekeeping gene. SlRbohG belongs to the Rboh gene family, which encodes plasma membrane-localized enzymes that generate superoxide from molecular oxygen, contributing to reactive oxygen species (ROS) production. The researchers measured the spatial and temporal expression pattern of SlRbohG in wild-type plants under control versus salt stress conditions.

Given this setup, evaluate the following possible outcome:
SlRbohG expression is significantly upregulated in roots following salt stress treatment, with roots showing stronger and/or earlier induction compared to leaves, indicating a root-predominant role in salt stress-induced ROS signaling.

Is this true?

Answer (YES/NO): YES